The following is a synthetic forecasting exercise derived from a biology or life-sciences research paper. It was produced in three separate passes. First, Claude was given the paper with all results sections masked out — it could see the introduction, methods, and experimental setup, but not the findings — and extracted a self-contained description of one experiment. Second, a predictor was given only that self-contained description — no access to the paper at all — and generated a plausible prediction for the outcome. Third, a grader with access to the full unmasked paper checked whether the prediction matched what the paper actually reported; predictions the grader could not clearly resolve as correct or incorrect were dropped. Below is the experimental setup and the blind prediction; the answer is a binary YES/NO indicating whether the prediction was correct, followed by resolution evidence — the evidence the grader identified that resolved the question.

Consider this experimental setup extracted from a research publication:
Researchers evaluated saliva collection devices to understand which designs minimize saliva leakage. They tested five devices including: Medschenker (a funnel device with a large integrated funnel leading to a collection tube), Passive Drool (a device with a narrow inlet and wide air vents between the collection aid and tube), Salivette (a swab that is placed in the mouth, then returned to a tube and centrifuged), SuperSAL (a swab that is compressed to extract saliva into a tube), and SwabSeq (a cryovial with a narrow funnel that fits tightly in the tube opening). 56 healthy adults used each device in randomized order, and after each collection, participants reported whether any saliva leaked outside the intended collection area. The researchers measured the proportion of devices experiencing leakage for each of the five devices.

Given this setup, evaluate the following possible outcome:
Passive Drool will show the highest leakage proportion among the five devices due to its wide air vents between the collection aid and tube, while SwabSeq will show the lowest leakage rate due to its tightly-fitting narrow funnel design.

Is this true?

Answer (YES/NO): NO